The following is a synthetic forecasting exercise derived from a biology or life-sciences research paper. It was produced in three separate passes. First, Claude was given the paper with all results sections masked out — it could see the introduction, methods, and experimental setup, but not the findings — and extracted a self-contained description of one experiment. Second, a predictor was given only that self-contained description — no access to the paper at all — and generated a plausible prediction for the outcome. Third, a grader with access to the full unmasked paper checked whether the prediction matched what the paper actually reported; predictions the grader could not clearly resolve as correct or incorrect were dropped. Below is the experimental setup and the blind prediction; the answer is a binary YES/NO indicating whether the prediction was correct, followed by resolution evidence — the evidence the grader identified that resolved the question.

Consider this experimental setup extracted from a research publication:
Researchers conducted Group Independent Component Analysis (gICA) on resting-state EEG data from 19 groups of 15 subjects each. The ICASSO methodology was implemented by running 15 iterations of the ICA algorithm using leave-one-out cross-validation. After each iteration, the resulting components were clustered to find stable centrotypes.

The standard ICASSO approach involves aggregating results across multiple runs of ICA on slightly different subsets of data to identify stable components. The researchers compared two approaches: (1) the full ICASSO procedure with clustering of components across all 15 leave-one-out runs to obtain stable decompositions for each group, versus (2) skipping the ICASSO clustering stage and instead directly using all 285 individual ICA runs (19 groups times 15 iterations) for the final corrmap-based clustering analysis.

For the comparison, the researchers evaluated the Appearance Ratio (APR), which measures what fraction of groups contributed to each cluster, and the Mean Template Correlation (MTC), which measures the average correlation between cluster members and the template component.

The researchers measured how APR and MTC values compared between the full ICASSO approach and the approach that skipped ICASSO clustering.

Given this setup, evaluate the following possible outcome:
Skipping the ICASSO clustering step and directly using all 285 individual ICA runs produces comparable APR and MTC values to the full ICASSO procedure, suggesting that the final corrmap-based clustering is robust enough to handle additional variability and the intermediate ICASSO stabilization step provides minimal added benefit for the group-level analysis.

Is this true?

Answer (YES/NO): YES